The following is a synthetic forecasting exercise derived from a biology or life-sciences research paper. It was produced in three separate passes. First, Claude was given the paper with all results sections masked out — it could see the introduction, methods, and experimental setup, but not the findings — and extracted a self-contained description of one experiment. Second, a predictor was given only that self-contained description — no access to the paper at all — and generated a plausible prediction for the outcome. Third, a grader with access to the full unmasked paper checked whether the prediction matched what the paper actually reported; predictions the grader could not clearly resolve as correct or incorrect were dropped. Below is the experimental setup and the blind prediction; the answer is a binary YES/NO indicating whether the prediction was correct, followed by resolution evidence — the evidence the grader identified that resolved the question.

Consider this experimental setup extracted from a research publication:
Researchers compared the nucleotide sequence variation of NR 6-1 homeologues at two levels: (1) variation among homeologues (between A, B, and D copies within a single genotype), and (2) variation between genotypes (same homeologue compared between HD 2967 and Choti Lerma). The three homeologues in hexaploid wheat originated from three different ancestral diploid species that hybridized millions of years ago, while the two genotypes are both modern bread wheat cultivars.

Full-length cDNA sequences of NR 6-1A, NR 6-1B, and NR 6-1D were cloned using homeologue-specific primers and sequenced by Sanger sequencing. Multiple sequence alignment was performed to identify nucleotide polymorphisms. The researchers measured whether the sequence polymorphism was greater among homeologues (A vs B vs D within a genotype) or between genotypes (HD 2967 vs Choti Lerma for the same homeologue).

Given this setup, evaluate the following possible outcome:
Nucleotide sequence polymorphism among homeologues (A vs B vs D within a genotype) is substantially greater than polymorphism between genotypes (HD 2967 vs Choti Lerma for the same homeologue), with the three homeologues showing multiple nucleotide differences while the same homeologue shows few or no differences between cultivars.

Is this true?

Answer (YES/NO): YES